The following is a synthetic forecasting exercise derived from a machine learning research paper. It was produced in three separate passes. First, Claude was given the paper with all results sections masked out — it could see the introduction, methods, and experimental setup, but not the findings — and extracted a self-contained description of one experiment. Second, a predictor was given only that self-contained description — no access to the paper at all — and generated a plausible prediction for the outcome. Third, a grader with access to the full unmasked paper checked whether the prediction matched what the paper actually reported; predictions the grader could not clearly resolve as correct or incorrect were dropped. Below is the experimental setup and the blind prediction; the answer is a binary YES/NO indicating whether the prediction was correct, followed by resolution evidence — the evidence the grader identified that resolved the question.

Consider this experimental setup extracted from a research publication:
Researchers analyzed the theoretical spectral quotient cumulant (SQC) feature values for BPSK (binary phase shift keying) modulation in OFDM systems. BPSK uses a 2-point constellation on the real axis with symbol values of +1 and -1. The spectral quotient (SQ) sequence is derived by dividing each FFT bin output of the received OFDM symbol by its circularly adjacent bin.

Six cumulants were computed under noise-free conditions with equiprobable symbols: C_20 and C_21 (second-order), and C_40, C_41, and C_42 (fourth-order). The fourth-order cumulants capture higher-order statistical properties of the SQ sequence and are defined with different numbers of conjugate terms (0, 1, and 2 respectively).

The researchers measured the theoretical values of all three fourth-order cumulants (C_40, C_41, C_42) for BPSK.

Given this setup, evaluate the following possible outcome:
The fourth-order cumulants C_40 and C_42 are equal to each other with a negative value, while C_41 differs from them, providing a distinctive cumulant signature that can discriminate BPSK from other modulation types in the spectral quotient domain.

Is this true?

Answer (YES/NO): NO